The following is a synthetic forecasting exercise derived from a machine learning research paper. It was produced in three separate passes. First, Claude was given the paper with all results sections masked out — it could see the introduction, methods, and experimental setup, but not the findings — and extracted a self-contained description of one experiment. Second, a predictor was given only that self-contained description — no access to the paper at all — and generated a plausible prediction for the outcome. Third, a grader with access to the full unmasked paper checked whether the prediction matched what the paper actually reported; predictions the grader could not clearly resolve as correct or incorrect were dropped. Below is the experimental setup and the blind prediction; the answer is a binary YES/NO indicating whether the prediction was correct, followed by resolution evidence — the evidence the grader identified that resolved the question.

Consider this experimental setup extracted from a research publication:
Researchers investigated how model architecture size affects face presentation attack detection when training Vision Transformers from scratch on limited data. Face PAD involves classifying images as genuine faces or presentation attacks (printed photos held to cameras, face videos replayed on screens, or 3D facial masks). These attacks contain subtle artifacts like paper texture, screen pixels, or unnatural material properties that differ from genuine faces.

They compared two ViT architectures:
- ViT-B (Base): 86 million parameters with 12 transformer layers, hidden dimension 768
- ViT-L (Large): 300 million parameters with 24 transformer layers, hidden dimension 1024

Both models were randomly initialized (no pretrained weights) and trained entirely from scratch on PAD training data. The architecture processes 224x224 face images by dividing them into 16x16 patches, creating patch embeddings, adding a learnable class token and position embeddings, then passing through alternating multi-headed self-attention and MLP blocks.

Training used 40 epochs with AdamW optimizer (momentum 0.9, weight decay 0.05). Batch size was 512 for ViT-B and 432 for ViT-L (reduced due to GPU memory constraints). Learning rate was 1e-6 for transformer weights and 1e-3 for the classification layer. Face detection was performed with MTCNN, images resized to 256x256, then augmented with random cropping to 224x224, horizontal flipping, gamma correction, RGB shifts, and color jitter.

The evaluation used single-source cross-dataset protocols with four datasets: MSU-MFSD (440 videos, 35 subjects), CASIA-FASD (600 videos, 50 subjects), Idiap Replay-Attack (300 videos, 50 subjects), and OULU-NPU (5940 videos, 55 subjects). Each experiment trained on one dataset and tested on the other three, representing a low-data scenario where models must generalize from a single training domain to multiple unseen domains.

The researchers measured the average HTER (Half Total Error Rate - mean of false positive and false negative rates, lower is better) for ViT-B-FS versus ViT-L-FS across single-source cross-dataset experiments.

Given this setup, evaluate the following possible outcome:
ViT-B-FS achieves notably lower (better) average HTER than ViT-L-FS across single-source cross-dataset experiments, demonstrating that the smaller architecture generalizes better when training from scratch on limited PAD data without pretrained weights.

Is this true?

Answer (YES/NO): YES